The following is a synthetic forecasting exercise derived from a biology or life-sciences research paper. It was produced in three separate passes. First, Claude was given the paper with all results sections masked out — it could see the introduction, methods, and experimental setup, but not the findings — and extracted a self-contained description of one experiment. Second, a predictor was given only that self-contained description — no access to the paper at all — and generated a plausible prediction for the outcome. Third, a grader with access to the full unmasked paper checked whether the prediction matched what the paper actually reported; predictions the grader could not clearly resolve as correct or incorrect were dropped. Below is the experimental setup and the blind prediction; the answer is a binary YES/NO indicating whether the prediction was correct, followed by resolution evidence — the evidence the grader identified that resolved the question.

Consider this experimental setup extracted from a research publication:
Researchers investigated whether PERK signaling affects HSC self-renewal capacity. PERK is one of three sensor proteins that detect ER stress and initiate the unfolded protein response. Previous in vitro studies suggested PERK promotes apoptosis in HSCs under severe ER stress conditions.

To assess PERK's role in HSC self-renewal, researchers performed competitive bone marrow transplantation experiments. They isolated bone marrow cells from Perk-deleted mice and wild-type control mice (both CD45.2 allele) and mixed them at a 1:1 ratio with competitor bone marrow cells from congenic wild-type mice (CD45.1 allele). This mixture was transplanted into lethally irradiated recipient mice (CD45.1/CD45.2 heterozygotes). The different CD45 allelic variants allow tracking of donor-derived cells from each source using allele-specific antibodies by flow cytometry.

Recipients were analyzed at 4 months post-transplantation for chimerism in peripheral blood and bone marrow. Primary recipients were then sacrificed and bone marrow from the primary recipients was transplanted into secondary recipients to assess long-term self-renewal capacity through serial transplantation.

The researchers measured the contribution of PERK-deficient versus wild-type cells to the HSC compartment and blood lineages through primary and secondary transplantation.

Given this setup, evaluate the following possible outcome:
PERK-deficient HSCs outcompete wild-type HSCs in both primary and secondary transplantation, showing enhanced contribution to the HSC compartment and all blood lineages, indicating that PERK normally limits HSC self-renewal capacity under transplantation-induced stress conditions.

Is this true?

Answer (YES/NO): NO